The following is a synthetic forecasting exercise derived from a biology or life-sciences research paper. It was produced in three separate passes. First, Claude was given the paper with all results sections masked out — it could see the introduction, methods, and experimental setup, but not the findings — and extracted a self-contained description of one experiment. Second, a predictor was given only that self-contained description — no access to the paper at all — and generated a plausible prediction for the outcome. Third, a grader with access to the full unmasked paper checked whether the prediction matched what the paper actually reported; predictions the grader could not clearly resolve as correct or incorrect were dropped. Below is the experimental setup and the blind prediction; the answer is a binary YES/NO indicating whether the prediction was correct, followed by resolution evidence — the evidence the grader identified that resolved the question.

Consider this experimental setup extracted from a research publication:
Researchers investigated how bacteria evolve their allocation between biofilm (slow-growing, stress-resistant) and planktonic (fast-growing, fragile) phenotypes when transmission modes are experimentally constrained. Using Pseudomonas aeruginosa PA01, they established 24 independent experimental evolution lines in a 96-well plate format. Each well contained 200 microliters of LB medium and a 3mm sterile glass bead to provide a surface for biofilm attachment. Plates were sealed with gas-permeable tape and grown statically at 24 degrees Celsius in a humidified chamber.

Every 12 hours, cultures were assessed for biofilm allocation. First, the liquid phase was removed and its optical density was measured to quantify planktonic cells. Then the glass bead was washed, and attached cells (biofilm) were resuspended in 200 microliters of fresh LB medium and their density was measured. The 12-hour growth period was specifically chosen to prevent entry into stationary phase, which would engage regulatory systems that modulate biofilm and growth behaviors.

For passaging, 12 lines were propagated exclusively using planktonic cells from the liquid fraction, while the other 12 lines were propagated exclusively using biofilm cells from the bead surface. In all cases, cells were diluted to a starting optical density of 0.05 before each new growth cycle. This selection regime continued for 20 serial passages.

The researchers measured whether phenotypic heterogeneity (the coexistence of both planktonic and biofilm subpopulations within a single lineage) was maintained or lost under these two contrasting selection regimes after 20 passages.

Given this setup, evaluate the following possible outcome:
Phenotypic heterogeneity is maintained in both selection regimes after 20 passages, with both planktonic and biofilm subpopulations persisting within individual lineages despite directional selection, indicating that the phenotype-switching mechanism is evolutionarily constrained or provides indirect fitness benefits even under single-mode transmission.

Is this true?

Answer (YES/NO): YES